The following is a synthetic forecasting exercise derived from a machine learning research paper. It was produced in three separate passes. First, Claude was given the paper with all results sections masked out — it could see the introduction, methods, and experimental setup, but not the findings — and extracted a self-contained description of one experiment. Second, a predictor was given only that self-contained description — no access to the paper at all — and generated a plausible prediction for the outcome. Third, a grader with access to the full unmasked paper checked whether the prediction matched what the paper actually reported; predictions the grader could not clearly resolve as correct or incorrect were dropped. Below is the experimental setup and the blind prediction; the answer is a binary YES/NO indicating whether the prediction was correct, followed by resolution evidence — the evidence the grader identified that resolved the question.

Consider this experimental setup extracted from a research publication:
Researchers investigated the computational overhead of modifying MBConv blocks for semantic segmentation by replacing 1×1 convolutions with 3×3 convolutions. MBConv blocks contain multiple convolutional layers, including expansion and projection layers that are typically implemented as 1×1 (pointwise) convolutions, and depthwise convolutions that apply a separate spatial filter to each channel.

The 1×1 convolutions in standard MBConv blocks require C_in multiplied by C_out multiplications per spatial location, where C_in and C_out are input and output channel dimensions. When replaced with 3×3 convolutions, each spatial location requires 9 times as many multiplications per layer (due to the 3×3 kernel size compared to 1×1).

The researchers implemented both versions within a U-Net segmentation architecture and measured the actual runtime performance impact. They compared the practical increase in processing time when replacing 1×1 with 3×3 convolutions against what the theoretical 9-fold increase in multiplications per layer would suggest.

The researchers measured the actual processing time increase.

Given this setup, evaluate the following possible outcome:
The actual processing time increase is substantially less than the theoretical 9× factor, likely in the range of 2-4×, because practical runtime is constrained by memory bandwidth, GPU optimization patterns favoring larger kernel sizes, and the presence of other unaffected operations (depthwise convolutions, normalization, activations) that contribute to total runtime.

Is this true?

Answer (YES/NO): NO